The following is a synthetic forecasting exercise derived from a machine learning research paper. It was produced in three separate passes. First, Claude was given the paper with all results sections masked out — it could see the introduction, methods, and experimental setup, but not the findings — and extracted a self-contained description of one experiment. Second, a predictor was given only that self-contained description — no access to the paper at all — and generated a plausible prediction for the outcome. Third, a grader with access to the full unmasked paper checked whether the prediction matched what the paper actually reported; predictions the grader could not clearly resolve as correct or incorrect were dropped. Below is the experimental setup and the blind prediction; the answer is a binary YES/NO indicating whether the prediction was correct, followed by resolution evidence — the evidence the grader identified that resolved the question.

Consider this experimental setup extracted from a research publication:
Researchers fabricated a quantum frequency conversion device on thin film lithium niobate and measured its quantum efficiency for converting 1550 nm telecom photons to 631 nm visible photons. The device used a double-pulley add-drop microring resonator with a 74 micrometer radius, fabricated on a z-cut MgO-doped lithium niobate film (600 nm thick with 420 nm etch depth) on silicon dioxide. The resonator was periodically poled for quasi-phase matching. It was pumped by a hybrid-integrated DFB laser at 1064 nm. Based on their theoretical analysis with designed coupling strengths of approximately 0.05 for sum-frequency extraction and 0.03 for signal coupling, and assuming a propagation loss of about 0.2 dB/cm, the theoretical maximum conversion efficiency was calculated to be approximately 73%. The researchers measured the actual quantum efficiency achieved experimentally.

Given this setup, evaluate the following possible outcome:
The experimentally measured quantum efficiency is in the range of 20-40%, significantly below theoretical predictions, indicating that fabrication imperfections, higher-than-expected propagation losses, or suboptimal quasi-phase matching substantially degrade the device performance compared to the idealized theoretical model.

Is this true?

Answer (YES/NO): NO